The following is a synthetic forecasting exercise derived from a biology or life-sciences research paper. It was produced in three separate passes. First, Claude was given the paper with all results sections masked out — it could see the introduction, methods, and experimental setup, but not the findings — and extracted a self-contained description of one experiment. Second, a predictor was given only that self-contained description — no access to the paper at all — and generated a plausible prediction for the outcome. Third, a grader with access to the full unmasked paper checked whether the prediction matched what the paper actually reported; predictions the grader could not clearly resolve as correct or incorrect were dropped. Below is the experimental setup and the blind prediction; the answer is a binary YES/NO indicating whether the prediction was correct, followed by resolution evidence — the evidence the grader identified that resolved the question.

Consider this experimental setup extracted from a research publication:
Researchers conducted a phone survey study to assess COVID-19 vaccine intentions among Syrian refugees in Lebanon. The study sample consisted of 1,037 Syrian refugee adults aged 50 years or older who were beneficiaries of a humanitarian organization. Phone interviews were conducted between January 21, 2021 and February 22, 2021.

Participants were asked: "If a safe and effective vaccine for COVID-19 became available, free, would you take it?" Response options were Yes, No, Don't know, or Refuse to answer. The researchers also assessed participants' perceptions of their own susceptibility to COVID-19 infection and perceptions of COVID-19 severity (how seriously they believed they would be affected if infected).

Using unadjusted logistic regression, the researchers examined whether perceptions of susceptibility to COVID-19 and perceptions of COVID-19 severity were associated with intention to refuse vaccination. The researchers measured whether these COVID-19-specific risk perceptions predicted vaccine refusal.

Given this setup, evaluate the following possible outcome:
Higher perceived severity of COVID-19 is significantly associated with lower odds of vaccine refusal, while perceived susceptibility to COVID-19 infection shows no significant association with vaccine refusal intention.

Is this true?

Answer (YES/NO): NO